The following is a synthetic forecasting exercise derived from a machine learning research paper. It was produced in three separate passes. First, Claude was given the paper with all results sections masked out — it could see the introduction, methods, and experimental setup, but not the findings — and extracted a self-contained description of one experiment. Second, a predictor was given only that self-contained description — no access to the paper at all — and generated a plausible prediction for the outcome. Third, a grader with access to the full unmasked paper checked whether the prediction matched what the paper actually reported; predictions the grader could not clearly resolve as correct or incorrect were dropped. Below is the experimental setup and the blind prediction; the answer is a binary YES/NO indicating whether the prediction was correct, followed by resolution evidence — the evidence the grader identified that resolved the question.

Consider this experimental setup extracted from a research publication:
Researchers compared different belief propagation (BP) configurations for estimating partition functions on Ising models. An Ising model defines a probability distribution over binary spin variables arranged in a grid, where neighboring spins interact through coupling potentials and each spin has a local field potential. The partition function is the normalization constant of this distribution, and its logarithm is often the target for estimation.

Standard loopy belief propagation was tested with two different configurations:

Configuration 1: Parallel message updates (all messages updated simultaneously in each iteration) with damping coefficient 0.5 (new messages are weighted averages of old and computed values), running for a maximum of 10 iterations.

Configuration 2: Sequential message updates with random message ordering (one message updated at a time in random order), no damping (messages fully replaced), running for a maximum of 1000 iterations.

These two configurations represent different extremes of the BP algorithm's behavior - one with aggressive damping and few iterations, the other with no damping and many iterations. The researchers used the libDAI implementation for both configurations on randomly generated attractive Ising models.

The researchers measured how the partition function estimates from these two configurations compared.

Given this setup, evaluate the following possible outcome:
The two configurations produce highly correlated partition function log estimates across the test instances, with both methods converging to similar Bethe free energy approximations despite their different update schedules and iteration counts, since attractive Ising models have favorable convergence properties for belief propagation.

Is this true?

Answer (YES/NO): NO